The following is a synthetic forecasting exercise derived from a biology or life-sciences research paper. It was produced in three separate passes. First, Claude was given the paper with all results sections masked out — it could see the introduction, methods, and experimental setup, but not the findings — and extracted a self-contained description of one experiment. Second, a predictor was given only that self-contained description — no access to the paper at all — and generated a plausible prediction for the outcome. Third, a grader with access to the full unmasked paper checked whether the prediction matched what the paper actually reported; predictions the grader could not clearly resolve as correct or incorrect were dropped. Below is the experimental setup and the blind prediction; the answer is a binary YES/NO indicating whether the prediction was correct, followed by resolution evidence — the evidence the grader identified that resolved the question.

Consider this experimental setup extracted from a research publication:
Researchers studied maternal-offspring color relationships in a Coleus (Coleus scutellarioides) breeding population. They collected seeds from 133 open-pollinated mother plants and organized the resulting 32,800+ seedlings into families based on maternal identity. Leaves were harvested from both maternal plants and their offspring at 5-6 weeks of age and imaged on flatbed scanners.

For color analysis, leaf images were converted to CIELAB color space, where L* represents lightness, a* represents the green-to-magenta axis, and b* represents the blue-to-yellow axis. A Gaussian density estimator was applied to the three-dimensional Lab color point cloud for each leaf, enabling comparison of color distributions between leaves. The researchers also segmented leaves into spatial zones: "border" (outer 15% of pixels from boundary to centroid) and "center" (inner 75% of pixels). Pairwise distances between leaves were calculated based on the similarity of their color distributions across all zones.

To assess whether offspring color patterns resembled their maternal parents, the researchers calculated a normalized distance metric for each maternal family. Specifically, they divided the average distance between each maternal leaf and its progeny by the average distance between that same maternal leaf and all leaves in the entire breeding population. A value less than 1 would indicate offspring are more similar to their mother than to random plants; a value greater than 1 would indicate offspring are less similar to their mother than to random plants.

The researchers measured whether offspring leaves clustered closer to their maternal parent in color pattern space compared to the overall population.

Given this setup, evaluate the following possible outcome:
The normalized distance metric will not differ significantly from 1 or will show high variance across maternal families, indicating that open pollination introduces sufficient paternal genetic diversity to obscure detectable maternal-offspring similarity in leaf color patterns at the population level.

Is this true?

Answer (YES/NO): NO